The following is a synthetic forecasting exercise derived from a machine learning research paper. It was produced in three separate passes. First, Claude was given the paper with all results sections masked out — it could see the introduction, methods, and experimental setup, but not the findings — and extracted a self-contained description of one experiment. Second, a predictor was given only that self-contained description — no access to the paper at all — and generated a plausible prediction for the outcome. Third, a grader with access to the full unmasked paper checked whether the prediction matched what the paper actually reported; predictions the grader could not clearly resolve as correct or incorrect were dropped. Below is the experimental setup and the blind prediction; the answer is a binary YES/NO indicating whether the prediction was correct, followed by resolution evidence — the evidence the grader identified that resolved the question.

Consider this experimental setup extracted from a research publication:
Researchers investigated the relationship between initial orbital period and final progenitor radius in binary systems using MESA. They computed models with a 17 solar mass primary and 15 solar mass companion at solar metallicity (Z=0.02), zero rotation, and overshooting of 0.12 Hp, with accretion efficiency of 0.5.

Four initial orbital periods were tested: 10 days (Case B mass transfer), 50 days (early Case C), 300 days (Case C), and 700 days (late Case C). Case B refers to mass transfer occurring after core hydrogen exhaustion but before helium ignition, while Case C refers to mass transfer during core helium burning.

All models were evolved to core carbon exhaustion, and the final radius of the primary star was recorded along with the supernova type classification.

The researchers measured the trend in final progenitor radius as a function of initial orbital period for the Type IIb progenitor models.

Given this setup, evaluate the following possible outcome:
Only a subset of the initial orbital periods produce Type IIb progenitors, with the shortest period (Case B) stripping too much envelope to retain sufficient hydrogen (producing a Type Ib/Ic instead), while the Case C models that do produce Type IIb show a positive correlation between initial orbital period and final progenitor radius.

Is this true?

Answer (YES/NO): NO